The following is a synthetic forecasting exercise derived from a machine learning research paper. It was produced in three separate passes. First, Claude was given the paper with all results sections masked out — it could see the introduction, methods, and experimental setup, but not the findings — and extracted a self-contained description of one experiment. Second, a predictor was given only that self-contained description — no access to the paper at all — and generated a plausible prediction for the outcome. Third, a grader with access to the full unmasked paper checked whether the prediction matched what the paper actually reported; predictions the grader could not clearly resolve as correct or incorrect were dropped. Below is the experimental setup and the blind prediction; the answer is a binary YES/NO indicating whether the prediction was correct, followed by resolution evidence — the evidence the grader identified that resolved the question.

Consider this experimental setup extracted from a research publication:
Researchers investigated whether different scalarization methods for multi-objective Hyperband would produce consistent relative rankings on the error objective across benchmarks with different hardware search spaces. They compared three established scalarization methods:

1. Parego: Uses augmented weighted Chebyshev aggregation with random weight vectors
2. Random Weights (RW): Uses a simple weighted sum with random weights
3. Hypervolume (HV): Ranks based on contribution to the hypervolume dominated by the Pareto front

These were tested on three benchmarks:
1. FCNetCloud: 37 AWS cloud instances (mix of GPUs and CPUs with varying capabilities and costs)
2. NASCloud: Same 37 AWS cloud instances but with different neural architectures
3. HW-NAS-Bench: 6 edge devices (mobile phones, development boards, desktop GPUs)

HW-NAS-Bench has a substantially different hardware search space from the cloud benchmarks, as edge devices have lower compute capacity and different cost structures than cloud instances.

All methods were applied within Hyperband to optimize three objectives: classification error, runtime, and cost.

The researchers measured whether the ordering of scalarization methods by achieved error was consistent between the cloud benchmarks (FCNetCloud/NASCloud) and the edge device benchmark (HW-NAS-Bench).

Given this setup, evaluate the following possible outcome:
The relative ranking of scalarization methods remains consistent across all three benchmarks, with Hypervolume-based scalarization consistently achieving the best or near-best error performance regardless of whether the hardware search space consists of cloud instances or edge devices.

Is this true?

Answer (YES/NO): YES